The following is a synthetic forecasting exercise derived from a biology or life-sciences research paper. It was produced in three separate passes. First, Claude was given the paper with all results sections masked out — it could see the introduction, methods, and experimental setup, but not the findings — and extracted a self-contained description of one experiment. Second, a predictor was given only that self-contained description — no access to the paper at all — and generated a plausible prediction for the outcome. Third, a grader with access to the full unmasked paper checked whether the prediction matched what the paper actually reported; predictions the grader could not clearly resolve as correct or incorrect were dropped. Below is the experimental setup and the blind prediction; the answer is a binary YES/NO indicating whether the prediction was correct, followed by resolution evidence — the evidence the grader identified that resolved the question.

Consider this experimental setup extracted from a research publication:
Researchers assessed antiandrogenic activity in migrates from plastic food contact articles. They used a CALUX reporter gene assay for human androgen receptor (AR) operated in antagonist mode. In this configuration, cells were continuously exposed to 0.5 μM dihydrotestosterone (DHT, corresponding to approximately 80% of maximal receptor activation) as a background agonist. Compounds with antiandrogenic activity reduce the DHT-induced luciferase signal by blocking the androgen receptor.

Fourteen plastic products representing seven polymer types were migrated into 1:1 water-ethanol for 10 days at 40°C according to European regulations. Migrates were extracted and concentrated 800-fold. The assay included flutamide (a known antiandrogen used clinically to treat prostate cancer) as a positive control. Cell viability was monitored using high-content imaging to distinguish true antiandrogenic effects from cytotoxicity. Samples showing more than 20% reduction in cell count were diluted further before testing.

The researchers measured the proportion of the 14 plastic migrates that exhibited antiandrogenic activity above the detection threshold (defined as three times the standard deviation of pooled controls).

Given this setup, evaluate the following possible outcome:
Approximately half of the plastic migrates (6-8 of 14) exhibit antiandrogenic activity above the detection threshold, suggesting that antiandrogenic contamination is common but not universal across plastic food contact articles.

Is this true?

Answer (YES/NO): YES